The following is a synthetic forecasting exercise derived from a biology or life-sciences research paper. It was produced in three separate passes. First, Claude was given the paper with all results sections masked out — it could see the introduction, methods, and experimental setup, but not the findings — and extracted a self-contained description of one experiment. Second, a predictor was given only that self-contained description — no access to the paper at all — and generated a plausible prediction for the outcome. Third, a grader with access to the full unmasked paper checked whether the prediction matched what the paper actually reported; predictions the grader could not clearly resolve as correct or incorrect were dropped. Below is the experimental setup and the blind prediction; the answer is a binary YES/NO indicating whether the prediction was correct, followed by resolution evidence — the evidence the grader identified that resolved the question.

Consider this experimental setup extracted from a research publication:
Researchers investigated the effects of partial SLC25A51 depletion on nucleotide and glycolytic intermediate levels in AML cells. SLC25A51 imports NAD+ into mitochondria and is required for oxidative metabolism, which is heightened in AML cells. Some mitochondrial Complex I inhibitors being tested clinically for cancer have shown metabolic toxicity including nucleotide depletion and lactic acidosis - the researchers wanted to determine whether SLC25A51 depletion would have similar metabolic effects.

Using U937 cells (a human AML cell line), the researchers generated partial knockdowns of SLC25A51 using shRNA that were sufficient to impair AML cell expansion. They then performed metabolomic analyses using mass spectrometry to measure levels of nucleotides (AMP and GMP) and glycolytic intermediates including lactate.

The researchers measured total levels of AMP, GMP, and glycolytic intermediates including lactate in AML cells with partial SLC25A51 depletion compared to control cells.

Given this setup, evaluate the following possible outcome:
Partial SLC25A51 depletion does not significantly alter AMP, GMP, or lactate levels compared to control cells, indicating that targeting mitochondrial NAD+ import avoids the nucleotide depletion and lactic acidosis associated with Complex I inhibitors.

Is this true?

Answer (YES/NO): YES